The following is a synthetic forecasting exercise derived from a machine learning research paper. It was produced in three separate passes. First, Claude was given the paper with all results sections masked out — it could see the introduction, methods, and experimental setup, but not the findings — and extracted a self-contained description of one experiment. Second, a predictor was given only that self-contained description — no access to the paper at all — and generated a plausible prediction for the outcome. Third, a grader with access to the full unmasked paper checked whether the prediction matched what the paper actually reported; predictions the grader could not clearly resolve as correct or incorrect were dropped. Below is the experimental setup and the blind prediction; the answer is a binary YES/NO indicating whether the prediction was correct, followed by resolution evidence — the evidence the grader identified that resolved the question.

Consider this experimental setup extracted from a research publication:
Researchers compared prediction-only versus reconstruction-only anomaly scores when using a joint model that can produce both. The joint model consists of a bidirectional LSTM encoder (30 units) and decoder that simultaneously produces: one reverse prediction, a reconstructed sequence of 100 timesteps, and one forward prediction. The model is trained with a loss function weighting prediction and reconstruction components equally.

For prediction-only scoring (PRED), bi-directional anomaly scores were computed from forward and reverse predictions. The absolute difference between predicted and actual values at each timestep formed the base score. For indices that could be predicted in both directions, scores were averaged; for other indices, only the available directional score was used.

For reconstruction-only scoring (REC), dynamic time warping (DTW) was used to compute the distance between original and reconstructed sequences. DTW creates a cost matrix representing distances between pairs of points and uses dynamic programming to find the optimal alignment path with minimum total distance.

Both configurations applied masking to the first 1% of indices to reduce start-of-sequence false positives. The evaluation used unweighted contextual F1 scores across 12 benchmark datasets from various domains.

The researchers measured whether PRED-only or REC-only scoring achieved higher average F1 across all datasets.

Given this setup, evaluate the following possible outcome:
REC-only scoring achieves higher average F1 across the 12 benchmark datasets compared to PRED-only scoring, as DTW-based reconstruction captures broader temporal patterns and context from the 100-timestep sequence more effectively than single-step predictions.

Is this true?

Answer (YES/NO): NO